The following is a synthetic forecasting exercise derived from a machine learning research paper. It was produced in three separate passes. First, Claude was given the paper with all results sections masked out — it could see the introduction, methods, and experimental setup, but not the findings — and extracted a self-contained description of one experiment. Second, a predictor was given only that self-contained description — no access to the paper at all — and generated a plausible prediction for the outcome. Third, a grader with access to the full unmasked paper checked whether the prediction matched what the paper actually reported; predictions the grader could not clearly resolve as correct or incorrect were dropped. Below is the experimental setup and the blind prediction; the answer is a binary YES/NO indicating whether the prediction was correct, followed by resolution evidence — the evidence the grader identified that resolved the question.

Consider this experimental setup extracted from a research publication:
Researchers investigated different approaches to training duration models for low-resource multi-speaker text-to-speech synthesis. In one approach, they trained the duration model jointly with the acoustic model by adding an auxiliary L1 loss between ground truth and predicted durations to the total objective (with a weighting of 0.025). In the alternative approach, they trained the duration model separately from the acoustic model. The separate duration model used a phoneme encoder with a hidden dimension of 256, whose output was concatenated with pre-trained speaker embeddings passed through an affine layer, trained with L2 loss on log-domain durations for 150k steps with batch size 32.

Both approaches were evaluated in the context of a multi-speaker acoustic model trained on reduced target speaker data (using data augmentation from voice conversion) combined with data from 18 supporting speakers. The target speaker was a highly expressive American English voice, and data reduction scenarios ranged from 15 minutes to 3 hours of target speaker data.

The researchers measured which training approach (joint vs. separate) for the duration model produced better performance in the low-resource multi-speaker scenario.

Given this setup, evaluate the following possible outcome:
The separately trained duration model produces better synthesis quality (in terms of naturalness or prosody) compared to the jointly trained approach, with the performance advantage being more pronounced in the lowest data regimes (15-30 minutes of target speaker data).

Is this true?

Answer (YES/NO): NO